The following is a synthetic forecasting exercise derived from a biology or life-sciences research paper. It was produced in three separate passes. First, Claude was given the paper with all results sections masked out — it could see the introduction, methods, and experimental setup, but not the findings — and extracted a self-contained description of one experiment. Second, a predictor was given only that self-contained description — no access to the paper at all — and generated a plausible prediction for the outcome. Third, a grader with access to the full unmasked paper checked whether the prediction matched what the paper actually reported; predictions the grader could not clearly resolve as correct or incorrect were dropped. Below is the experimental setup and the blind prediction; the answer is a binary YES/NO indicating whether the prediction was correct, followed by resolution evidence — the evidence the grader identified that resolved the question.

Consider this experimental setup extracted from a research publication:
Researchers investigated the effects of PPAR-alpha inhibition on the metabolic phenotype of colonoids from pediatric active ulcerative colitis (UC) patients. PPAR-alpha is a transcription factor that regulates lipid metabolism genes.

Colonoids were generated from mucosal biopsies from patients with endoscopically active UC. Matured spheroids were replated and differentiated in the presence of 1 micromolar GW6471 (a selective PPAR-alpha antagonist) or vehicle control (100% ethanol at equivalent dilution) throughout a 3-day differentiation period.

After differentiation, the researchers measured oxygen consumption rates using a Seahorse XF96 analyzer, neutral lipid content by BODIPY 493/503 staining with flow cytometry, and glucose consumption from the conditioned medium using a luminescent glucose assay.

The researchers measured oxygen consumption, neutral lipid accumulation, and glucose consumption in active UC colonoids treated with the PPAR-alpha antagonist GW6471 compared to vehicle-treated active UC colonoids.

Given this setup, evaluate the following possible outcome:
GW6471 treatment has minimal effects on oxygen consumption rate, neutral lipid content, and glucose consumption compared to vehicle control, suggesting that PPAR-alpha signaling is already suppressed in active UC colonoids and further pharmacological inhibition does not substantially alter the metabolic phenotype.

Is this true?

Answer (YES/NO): NO